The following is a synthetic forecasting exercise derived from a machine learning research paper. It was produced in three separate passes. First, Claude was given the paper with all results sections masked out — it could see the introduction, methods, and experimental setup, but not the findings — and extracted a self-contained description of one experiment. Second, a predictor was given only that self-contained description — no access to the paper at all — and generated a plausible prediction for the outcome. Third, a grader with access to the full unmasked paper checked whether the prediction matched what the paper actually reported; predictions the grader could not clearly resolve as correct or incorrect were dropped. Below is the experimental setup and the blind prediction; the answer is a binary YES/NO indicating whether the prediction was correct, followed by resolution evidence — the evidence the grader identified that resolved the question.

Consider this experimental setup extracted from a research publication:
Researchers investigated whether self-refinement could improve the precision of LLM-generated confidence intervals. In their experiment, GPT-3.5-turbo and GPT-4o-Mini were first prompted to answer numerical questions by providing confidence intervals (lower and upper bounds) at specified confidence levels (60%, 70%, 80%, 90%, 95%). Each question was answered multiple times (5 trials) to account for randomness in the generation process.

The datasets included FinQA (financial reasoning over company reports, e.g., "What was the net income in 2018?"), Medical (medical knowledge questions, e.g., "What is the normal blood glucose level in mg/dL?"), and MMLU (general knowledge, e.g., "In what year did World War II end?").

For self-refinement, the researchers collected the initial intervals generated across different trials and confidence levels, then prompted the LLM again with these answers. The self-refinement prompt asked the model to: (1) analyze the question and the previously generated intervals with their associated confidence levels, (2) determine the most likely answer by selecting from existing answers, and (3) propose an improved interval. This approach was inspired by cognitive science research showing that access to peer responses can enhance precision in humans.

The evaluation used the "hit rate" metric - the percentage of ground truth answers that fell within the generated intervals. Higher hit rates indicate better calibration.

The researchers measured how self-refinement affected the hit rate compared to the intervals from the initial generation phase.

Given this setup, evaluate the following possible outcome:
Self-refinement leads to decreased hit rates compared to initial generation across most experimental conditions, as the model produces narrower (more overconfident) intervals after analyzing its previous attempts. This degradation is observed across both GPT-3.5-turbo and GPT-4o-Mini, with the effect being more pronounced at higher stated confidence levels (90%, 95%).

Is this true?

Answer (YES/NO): NO